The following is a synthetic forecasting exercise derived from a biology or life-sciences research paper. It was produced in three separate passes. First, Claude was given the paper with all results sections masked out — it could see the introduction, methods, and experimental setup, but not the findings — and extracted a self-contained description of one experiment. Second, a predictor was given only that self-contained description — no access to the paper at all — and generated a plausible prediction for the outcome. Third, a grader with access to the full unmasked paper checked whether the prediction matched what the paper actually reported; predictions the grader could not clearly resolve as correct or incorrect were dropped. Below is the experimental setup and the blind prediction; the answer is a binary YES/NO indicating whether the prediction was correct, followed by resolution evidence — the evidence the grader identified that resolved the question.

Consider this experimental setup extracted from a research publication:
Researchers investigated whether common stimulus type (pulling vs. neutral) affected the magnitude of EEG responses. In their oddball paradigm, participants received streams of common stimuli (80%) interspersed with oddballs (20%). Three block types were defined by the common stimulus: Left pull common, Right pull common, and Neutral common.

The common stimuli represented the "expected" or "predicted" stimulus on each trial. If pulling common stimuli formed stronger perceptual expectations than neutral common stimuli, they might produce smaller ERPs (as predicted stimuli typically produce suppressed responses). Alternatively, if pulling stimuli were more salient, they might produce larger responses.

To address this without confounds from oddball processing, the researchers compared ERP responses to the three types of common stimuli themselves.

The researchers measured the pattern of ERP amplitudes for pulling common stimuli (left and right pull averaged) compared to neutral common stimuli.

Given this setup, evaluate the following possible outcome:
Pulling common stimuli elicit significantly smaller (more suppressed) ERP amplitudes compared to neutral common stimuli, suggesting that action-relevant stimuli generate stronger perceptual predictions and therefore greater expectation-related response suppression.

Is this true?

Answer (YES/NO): NO